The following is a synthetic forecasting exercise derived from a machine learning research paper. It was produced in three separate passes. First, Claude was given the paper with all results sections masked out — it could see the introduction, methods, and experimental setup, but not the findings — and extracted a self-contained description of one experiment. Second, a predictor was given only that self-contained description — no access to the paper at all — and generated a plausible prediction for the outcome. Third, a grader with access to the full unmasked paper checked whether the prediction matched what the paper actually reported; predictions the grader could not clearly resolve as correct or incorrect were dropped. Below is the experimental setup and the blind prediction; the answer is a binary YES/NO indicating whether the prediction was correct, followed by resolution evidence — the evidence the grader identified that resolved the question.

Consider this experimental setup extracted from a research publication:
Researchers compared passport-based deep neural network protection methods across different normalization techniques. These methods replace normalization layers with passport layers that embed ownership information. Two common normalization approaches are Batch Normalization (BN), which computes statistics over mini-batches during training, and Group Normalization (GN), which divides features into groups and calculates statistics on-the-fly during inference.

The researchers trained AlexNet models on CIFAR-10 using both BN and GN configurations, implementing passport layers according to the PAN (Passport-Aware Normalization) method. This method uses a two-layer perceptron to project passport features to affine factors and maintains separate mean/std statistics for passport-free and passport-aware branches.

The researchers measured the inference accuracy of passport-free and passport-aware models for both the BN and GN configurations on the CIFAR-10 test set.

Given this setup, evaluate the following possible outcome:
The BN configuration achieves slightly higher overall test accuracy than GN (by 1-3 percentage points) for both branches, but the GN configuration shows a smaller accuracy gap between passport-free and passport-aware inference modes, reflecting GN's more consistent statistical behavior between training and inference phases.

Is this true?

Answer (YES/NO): NO